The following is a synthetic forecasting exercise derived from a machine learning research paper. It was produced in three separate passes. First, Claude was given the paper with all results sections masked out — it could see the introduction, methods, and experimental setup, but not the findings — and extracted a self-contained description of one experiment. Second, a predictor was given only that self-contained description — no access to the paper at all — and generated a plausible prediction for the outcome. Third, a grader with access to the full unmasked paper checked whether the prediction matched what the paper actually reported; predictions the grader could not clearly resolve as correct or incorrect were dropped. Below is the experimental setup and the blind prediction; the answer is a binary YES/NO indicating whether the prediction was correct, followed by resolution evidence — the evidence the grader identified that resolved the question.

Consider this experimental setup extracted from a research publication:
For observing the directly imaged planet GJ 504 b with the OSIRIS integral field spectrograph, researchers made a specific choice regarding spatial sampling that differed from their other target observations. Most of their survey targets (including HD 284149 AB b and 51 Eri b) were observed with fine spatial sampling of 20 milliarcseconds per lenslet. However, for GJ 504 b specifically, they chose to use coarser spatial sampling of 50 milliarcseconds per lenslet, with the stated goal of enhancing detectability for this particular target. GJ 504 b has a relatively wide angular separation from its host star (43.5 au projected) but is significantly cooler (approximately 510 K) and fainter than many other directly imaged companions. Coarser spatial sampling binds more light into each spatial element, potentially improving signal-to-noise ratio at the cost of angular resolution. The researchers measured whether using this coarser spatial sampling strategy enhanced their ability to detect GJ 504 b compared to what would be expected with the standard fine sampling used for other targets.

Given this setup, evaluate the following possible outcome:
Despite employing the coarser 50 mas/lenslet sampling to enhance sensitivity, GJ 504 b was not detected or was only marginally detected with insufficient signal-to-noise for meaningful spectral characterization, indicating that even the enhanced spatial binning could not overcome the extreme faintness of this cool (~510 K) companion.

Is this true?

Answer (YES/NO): YES